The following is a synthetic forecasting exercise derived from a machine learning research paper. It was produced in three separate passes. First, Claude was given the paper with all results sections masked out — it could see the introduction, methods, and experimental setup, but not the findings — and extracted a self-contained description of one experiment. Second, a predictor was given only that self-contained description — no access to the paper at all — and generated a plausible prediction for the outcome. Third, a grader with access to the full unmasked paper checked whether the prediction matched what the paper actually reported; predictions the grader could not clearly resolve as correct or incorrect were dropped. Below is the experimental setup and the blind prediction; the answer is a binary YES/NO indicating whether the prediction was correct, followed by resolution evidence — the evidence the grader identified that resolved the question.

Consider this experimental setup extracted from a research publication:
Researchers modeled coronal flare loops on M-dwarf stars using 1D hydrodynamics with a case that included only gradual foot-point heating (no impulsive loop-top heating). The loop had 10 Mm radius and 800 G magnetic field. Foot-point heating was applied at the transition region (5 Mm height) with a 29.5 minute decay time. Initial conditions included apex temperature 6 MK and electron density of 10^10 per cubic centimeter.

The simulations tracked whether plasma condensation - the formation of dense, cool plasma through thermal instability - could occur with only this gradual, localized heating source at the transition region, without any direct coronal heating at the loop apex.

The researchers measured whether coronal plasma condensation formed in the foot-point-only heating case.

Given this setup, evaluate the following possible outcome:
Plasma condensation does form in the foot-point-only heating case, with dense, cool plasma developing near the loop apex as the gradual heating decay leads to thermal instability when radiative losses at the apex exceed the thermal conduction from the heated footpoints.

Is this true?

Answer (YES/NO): YES